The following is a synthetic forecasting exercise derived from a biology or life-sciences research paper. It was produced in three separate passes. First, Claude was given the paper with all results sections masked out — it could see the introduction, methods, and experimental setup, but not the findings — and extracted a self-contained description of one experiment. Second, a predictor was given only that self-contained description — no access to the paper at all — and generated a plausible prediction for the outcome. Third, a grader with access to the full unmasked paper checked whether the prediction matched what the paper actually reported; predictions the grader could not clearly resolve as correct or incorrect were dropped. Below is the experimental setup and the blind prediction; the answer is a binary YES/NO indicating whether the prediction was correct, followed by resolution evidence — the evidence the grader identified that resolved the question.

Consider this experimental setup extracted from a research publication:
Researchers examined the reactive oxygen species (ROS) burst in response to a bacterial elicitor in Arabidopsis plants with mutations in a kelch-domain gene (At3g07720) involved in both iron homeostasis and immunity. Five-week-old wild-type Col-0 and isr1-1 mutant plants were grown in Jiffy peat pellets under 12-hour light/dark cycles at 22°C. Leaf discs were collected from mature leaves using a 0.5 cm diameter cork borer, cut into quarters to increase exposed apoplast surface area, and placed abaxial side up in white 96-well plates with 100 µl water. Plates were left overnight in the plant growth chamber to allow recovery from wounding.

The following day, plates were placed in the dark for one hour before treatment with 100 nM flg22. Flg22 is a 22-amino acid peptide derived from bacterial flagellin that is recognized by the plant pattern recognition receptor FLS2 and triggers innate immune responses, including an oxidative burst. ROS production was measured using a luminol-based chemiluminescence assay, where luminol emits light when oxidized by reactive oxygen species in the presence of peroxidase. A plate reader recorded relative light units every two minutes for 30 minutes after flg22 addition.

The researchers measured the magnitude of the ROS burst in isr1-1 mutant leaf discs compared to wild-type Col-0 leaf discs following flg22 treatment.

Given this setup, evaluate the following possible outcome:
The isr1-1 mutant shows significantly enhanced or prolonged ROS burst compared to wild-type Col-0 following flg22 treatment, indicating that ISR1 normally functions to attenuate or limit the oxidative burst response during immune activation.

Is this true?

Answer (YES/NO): YES